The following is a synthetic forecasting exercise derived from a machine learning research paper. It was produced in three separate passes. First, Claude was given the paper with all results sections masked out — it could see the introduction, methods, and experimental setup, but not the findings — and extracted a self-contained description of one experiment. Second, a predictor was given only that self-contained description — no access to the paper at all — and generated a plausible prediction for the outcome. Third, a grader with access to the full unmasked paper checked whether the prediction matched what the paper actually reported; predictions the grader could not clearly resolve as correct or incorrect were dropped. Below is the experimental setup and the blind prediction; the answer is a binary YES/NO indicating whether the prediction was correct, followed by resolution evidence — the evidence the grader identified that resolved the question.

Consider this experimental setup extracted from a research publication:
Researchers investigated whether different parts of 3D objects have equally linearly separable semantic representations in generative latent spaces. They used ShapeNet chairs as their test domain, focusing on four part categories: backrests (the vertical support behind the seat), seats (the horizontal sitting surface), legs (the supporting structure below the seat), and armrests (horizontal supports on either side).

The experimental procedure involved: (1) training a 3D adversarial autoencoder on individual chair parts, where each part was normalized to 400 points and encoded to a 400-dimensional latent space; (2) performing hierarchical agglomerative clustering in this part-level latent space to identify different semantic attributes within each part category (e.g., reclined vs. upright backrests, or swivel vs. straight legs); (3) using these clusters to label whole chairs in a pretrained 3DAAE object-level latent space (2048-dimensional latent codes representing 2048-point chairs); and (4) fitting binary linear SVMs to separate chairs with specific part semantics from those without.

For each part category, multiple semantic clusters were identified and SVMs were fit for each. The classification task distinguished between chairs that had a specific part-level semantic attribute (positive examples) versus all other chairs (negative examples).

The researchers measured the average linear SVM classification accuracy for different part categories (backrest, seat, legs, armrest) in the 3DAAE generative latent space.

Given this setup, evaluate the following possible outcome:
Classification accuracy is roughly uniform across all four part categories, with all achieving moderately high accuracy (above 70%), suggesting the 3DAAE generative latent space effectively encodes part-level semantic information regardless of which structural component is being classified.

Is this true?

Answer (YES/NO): YES